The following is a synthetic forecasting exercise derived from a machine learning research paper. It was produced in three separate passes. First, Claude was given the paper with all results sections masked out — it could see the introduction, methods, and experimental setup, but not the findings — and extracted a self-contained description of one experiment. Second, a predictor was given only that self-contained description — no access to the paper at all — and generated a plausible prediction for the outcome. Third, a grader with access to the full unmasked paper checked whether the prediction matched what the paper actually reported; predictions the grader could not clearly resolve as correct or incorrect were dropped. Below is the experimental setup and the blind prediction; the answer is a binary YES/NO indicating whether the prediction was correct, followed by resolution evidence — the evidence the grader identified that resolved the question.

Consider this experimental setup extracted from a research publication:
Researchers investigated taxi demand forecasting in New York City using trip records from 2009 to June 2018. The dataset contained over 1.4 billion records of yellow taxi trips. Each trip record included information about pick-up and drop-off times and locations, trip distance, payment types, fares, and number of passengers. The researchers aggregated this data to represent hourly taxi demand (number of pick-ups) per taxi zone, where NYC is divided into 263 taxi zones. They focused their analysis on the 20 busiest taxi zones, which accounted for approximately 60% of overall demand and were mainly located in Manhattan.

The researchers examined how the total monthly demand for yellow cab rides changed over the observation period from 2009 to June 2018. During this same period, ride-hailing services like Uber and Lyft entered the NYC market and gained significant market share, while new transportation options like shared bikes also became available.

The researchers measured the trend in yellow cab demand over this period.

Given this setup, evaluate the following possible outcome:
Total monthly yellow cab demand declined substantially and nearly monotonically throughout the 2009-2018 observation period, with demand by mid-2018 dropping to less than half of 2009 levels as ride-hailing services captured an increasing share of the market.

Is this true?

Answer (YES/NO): NO